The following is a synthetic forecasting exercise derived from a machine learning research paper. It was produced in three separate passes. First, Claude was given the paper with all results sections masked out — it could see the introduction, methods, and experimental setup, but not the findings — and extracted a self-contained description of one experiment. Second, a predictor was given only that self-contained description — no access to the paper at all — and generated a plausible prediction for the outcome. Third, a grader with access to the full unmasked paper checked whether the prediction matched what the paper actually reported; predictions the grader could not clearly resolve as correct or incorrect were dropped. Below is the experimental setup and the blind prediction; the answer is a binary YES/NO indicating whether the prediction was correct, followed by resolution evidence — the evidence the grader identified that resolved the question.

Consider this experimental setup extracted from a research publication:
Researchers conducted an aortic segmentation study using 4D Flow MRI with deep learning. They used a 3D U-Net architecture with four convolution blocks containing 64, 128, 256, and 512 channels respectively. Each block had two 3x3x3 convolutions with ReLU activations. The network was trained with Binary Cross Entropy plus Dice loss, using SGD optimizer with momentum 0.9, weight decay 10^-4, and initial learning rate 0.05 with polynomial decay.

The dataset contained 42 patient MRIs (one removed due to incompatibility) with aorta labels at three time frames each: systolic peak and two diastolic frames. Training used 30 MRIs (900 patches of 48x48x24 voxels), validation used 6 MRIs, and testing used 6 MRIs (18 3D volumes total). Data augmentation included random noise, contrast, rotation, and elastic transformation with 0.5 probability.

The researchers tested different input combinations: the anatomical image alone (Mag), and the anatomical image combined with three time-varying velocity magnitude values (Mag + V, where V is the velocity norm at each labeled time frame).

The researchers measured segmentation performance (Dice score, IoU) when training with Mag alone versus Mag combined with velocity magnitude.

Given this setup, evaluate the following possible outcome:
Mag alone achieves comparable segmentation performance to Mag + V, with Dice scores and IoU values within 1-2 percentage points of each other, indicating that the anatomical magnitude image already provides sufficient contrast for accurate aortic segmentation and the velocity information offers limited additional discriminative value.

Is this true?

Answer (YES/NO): NO